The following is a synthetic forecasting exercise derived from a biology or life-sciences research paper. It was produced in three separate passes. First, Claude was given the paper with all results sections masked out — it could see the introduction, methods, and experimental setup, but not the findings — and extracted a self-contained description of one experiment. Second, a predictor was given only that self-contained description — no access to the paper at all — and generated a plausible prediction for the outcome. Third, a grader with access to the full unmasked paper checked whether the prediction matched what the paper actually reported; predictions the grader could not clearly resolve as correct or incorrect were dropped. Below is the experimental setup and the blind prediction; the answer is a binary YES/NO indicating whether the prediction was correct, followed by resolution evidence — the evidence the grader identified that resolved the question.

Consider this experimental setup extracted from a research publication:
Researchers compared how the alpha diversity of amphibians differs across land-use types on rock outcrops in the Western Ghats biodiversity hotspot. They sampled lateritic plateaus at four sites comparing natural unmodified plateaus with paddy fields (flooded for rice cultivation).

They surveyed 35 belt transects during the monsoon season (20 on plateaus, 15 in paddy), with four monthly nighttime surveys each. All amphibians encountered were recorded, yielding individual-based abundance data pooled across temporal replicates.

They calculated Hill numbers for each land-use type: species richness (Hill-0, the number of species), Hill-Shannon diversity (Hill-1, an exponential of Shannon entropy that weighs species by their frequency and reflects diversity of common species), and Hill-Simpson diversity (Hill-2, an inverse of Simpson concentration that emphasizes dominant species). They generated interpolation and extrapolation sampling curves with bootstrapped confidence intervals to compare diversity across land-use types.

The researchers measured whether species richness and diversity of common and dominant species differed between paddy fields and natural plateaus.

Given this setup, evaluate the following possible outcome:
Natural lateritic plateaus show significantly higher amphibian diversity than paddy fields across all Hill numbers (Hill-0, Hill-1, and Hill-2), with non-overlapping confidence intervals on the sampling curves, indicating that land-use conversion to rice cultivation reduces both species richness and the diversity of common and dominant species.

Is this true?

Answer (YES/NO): NO